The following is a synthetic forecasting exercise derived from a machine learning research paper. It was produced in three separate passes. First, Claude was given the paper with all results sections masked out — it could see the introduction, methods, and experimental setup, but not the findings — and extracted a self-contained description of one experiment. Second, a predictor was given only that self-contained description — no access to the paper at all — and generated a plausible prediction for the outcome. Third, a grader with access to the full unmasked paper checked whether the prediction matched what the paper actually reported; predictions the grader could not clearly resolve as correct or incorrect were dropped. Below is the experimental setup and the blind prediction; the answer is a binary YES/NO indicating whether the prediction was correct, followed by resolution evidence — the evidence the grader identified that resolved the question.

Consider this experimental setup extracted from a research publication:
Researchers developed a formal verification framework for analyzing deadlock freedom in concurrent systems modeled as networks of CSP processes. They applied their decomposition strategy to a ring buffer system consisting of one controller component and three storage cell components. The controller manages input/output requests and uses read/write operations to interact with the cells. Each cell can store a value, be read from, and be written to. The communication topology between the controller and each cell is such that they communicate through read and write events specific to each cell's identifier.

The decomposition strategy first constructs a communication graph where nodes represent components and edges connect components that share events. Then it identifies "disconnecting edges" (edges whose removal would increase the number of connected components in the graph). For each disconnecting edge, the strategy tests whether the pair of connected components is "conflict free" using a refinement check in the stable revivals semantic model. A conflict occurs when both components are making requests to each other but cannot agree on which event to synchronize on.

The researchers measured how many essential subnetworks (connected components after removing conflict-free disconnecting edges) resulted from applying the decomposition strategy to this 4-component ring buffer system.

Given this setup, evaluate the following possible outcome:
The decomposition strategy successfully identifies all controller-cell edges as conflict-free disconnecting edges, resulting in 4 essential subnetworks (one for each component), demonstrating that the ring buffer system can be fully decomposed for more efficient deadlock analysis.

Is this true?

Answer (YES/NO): YES